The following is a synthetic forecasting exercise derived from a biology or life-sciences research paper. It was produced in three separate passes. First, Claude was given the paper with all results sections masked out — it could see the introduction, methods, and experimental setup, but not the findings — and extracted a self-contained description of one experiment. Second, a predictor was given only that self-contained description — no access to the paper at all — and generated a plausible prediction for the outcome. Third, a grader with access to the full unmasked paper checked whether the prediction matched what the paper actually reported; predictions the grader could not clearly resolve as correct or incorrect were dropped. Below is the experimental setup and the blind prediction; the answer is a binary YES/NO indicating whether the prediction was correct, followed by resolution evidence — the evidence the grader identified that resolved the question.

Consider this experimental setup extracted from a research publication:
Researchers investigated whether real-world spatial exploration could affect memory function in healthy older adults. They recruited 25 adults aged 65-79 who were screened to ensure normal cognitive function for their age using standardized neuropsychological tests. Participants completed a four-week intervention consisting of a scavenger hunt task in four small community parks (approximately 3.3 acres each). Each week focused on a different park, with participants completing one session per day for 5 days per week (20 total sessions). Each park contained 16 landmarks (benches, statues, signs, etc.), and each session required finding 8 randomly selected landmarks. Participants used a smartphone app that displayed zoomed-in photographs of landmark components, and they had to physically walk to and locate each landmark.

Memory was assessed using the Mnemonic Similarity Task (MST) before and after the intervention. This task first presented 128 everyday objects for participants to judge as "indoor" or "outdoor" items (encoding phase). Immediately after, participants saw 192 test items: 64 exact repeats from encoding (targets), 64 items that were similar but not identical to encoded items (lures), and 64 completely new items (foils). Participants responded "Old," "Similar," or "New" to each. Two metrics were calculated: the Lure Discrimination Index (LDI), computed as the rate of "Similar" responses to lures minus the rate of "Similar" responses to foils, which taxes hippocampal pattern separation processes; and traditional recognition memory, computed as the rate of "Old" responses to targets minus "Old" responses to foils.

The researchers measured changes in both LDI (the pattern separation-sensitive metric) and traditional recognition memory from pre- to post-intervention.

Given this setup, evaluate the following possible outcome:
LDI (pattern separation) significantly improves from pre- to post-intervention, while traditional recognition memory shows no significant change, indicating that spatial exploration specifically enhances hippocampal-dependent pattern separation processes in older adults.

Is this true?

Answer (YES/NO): YES